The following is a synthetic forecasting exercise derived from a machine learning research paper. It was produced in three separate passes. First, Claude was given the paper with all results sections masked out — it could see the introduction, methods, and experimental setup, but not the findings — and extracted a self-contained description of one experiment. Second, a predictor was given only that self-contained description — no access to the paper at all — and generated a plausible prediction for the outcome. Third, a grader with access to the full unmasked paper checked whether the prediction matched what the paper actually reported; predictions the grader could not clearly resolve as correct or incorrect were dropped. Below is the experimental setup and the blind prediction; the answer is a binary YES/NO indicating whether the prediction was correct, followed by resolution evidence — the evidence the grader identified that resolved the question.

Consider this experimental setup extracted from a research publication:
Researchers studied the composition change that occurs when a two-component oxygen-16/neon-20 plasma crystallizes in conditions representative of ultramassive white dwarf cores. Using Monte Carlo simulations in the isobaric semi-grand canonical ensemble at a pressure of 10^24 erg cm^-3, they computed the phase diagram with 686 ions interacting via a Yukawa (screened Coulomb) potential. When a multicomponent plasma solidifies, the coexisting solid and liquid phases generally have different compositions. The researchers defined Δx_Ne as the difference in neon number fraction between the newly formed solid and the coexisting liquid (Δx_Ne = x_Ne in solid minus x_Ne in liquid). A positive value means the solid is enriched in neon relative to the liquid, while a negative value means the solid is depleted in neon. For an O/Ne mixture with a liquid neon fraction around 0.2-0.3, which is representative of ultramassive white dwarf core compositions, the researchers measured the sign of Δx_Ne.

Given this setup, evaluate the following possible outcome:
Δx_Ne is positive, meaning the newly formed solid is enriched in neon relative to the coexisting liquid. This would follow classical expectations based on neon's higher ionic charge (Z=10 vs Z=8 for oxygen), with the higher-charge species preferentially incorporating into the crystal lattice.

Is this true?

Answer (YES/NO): YES